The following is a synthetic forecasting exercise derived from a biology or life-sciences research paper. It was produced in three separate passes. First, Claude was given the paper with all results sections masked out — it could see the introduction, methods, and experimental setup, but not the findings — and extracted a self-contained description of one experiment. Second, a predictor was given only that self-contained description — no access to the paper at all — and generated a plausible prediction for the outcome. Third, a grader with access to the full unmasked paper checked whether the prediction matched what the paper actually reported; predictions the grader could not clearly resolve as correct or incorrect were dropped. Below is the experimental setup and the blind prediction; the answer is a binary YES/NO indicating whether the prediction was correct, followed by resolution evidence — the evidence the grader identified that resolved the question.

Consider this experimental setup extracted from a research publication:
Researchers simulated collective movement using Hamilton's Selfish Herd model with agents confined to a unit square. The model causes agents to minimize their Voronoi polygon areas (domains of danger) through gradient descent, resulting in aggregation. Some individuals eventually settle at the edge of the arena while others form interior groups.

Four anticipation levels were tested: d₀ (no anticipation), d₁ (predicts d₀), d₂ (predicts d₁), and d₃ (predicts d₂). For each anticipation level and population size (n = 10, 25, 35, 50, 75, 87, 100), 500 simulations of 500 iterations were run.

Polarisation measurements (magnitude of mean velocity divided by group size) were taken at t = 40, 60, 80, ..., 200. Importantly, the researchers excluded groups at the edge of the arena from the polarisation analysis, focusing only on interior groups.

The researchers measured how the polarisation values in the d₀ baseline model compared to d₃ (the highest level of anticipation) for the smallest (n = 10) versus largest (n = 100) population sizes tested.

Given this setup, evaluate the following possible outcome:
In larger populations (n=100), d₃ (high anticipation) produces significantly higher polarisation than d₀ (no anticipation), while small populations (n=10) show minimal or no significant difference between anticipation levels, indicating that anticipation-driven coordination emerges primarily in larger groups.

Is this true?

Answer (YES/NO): NO